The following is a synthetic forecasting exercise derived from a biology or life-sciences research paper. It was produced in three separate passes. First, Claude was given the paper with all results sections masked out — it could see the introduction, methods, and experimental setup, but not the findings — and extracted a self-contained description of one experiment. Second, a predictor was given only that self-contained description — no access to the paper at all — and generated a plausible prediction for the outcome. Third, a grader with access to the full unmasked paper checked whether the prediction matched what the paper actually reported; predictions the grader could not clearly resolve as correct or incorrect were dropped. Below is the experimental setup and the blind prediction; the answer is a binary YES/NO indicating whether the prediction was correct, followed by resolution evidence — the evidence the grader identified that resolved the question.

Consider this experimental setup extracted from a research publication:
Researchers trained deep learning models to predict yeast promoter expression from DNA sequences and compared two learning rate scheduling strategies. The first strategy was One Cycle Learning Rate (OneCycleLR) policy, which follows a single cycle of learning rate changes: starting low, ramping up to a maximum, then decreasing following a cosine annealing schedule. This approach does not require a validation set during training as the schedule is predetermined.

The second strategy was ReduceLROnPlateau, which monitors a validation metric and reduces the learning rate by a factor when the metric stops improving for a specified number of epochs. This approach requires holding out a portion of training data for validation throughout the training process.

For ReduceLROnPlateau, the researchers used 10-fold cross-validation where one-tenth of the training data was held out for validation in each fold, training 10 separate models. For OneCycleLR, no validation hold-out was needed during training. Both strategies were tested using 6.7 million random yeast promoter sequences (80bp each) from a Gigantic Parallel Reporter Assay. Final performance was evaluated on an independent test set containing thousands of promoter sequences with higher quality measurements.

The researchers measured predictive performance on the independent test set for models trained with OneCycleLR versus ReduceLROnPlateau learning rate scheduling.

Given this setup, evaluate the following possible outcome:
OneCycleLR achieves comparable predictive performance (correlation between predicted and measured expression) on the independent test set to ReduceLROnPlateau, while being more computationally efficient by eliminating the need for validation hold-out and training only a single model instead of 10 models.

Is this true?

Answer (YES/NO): NO